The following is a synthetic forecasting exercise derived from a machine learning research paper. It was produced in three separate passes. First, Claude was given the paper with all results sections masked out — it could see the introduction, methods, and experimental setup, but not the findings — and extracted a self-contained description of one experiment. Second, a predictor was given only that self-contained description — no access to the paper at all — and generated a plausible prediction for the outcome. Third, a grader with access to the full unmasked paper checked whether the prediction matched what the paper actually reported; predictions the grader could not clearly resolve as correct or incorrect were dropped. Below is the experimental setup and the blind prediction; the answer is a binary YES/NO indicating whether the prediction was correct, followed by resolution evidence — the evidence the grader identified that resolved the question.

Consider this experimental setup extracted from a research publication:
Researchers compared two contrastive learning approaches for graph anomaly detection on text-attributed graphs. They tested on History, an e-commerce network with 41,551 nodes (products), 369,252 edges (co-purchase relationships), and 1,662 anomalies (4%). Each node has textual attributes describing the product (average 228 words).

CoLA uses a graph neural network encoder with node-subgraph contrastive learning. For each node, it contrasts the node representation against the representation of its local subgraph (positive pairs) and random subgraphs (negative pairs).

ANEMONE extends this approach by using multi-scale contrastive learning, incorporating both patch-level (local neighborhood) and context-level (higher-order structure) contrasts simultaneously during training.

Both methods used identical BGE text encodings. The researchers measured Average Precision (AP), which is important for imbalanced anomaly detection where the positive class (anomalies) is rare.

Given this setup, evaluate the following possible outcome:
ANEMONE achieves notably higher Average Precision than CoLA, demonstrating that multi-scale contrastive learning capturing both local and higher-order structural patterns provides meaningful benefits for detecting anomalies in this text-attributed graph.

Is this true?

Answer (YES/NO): NO